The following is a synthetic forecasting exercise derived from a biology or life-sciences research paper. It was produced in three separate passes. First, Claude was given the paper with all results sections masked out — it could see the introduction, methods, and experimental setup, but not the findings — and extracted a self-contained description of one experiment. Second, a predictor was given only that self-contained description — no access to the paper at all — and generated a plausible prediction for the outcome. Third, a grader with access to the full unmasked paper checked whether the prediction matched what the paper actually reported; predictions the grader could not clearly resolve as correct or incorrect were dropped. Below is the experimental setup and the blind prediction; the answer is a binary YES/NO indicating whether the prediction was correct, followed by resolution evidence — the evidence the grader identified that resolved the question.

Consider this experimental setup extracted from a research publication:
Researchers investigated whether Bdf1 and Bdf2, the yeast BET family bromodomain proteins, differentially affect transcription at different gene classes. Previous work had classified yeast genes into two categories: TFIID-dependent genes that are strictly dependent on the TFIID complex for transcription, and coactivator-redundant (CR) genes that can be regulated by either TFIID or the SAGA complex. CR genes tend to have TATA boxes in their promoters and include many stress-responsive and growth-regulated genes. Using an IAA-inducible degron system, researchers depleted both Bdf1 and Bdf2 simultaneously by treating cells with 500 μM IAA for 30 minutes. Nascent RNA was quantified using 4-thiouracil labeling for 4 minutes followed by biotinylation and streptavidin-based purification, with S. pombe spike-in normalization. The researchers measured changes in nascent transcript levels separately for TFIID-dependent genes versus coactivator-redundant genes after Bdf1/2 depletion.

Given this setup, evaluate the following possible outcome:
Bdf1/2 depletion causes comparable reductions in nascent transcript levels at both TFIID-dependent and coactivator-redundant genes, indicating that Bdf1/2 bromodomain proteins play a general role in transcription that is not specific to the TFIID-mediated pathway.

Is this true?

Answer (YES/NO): NO